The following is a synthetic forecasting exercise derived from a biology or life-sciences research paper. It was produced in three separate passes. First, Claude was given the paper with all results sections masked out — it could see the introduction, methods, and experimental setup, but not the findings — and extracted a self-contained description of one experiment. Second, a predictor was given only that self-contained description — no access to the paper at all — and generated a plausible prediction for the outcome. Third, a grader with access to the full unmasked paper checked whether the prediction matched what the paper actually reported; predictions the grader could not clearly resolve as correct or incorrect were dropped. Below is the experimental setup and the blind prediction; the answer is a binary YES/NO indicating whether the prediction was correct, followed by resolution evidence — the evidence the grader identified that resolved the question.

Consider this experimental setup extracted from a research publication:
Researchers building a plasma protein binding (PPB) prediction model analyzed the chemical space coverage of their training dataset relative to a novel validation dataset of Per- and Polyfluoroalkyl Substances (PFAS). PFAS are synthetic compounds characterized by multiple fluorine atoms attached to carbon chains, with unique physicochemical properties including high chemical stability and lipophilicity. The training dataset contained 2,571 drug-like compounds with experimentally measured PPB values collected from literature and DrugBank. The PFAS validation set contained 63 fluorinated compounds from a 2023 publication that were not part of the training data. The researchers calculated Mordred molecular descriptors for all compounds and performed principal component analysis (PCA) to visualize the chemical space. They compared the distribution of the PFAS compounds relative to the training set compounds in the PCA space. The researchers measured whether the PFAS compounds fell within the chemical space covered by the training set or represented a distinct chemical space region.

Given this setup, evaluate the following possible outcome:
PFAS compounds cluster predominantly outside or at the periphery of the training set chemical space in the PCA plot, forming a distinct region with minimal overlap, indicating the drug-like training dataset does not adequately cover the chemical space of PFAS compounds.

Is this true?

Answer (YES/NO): YES